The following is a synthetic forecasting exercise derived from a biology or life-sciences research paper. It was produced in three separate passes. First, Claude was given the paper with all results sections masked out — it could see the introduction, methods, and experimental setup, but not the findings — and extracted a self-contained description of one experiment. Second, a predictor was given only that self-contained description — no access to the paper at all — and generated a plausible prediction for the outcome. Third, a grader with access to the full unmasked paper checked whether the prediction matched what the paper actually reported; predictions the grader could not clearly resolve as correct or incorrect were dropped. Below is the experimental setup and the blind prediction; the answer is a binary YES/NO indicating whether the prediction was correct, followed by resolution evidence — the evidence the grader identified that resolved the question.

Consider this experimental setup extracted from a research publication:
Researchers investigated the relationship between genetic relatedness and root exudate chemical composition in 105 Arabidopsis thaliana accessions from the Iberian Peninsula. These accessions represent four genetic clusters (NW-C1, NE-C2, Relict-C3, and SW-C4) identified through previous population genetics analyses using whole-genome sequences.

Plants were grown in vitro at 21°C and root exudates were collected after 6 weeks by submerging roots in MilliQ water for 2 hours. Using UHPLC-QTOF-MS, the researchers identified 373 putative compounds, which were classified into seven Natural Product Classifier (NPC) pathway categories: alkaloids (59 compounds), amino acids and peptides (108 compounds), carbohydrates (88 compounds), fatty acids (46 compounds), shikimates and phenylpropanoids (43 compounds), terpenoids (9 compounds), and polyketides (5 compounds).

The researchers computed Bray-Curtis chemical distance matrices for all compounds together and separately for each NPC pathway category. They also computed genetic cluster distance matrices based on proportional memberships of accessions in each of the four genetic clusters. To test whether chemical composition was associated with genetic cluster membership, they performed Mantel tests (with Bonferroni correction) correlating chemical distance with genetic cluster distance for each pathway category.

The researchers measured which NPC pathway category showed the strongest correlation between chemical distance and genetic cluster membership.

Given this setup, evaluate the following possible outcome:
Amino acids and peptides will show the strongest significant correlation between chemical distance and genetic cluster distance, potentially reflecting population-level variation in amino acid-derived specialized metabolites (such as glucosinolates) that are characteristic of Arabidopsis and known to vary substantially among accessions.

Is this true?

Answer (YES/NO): NO